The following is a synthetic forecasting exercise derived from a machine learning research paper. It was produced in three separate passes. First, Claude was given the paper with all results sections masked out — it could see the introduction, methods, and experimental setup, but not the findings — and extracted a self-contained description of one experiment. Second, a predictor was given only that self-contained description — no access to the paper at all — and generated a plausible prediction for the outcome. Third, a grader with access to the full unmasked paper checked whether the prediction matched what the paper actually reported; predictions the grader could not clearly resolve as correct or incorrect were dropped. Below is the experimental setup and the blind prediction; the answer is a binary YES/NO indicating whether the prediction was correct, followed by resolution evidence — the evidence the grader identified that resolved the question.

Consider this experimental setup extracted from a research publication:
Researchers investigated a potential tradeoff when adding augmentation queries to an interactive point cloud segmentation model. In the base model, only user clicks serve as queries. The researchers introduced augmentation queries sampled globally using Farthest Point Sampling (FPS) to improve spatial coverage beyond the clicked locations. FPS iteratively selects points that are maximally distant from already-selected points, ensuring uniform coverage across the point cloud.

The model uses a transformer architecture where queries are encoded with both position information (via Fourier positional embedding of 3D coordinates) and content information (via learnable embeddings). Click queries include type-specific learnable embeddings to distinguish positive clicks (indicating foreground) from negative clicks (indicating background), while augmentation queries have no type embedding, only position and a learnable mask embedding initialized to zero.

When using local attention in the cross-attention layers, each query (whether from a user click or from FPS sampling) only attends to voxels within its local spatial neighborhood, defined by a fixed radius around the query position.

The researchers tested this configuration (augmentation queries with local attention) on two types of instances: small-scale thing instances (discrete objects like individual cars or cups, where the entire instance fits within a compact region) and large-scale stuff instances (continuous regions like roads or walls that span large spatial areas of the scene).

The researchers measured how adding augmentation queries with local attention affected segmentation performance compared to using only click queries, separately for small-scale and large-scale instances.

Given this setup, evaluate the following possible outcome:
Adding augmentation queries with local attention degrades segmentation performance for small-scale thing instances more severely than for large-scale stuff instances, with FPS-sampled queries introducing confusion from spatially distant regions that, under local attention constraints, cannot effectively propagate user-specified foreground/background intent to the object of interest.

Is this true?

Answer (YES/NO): NO